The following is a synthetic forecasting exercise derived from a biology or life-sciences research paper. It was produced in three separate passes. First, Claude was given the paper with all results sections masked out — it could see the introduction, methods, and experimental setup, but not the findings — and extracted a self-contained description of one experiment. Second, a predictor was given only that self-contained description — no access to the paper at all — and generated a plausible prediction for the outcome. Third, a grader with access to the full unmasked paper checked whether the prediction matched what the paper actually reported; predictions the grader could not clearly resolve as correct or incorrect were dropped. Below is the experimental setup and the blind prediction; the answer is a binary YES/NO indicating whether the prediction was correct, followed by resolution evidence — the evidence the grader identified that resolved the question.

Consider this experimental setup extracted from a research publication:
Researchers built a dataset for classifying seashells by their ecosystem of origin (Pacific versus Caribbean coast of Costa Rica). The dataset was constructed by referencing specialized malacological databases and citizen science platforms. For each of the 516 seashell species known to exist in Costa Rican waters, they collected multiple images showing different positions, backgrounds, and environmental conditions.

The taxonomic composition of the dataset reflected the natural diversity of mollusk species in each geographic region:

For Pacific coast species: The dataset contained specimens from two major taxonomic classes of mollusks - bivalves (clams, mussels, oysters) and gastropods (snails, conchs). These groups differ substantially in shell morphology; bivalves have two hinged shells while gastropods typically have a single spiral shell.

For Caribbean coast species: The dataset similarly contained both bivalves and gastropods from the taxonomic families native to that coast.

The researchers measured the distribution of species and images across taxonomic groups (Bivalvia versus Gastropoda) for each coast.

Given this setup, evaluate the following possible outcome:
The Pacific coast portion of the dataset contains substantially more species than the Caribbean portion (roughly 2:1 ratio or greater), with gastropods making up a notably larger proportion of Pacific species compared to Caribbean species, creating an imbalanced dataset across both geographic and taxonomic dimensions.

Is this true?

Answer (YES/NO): NO